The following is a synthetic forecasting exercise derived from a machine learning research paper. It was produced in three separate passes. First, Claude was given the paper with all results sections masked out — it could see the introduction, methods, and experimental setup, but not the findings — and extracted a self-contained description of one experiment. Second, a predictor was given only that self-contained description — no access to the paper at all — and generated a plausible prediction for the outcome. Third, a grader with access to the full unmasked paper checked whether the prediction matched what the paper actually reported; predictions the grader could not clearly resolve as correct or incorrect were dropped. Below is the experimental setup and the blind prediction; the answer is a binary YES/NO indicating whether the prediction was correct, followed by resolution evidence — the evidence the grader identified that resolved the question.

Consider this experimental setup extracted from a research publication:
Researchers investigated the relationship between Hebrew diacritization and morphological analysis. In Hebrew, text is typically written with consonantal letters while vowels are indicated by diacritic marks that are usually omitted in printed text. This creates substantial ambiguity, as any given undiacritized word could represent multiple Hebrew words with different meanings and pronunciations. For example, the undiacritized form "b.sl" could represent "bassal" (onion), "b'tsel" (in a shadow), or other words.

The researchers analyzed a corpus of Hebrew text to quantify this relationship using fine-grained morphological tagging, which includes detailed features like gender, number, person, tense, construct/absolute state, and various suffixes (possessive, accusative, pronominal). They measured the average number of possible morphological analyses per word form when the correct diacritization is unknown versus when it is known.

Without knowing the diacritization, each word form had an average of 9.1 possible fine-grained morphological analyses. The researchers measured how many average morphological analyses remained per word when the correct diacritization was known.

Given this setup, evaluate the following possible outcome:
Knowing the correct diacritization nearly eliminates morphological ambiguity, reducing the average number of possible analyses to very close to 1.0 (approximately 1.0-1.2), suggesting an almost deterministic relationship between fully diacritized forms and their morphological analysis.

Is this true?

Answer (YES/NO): NO